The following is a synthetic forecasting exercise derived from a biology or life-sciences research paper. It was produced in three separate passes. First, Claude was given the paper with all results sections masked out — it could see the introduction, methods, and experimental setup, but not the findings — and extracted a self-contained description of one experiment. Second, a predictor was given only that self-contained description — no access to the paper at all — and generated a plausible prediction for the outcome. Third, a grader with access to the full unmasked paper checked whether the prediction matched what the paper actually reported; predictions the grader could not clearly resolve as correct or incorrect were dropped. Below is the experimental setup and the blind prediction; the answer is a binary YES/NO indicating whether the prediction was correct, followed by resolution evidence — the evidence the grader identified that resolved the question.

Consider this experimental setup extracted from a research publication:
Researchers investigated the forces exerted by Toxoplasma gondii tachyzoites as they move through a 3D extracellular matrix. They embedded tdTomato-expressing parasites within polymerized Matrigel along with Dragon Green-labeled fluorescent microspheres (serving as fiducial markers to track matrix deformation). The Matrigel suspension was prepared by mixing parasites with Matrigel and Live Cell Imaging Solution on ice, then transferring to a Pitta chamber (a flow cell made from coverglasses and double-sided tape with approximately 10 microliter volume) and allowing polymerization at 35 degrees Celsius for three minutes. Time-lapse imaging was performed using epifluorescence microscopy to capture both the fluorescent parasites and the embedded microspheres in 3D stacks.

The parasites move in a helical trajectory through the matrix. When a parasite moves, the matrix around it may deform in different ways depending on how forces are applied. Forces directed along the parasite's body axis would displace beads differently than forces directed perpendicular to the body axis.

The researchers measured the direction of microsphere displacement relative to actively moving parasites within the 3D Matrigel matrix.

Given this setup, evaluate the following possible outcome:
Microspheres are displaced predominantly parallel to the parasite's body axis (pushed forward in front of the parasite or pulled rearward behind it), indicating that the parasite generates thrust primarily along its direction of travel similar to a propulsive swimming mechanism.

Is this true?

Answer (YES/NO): NO